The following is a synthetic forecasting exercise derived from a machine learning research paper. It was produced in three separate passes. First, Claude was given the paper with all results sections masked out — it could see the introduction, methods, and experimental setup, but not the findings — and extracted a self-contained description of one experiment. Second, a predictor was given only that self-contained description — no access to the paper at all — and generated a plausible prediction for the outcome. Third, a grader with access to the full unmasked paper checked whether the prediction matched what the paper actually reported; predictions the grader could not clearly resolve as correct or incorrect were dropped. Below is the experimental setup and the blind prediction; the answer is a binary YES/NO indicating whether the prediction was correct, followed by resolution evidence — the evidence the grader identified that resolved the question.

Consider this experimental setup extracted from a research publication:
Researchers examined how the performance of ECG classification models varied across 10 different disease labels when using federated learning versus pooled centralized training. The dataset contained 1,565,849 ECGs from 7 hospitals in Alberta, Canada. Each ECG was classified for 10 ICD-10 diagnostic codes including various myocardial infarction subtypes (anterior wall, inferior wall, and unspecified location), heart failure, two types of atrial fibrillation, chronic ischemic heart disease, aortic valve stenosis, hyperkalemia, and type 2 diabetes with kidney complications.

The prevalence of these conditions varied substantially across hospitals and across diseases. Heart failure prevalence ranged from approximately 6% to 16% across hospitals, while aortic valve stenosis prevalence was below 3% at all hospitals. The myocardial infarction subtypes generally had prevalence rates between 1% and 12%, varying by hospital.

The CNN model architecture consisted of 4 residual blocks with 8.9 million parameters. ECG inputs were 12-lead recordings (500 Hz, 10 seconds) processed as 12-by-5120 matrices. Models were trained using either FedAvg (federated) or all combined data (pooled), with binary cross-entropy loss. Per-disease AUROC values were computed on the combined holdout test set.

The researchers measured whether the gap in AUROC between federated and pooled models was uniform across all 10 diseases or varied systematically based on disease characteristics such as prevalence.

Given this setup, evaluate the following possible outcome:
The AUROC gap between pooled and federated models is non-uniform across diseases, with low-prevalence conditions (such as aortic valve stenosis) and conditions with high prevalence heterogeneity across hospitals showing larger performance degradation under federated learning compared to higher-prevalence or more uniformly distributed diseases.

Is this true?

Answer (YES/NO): NO